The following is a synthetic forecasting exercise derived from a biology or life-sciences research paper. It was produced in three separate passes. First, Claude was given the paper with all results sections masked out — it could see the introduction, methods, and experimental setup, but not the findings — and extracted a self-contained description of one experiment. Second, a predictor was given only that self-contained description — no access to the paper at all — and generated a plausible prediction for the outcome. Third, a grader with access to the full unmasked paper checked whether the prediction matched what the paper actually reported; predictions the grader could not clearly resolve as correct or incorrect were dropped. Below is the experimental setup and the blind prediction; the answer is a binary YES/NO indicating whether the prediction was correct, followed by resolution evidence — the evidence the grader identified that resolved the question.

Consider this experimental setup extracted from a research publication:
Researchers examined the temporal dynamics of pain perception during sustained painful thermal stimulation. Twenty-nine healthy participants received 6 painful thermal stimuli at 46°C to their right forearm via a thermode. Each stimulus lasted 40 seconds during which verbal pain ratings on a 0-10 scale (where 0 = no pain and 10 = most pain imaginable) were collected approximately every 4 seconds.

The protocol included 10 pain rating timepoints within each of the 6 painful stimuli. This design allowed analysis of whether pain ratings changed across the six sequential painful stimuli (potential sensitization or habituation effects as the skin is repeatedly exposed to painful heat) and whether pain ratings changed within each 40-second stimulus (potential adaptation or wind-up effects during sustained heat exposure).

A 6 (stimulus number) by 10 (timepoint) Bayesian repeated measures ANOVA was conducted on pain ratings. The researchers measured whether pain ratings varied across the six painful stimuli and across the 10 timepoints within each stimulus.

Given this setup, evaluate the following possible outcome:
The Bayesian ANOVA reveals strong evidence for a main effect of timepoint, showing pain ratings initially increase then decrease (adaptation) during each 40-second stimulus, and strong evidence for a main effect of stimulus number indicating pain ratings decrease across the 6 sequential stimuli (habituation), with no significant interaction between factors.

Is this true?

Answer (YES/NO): NO